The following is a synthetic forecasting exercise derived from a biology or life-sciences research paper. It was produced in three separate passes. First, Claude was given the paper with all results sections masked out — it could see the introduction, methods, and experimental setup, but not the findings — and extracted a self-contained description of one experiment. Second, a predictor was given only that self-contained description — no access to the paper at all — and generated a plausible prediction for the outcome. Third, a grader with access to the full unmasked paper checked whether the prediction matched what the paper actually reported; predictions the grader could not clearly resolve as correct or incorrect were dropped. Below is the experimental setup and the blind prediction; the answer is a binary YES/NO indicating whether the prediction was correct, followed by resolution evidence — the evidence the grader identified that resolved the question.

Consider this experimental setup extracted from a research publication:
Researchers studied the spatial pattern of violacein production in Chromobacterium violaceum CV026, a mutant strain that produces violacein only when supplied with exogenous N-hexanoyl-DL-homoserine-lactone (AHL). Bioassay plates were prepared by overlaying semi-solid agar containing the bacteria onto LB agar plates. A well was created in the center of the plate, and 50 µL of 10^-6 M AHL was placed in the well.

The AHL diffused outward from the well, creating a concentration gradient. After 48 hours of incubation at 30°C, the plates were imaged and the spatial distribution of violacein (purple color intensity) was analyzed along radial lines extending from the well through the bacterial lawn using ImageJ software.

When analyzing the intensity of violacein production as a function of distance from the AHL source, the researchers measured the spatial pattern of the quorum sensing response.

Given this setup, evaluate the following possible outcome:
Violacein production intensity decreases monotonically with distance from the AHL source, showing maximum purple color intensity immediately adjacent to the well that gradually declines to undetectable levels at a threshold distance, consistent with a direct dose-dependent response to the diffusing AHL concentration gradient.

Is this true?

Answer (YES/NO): NO